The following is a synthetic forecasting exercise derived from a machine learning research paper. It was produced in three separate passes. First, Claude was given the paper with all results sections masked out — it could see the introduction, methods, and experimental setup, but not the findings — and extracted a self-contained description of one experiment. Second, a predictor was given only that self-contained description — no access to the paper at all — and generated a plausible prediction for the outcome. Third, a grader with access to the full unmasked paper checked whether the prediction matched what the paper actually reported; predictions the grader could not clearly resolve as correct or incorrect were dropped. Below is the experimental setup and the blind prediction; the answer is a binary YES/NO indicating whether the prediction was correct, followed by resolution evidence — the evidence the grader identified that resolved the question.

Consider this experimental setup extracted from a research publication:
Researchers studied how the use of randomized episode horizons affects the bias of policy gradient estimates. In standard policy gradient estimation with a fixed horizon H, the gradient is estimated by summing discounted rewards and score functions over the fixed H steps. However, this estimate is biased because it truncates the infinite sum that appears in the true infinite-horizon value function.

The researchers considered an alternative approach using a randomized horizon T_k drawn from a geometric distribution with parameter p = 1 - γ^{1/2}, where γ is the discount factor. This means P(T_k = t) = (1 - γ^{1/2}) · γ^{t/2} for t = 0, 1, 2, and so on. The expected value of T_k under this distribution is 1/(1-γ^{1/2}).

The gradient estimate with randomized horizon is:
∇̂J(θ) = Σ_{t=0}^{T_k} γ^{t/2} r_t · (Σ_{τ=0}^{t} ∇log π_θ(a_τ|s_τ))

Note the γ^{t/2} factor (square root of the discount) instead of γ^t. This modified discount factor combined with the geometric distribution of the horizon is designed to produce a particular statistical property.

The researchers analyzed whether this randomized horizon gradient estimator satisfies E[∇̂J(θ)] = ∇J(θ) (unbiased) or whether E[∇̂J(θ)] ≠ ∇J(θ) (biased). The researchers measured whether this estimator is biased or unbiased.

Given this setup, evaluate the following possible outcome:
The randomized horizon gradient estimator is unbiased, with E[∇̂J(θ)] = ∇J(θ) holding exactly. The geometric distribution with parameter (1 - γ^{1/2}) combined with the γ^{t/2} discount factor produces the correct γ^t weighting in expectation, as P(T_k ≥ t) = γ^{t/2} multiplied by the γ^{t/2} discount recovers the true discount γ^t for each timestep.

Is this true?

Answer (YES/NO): YES